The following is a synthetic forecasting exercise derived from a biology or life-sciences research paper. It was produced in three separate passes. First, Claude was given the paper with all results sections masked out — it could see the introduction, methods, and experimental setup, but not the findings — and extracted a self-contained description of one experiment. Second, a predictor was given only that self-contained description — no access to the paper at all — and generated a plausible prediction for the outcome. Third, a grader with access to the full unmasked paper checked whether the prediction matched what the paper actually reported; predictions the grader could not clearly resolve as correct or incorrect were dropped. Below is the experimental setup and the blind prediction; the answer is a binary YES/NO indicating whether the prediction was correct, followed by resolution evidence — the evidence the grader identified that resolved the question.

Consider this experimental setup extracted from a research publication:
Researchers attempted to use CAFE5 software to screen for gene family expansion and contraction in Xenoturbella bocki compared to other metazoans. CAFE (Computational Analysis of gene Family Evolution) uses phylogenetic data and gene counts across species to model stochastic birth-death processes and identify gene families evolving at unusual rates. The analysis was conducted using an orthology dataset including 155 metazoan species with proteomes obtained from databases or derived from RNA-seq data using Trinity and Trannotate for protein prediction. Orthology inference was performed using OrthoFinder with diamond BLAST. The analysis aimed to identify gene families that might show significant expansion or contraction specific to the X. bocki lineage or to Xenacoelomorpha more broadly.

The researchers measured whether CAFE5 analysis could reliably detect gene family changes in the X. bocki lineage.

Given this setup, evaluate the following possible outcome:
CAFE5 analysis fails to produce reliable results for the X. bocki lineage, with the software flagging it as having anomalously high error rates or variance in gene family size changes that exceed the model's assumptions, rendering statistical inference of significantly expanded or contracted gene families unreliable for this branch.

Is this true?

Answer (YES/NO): NO